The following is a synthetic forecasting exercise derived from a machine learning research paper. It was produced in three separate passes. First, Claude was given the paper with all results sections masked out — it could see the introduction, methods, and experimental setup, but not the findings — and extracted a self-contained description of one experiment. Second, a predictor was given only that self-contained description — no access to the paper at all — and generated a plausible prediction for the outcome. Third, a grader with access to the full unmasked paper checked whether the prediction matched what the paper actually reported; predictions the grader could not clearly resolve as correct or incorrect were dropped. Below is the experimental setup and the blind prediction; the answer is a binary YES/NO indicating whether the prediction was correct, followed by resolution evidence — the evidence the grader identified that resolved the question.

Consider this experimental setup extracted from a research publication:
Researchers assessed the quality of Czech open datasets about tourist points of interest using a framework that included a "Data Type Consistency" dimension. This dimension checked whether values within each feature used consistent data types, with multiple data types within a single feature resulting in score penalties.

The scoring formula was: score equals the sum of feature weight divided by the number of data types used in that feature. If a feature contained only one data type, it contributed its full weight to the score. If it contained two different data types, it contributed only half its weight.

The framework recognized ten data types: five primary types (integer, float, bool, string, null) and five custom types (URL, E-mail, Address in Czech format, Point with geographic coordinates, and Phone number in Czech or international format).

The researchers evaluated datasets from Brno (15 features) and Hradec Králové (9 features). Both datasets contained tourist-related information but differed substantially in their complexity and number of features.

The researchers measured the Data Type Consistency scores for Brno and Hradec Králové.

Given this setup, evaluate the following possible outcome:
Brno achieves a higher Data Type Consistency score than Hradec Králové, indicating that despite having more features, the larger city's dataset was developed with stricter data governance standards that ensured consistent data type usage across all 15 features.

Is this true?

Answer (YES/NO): NO